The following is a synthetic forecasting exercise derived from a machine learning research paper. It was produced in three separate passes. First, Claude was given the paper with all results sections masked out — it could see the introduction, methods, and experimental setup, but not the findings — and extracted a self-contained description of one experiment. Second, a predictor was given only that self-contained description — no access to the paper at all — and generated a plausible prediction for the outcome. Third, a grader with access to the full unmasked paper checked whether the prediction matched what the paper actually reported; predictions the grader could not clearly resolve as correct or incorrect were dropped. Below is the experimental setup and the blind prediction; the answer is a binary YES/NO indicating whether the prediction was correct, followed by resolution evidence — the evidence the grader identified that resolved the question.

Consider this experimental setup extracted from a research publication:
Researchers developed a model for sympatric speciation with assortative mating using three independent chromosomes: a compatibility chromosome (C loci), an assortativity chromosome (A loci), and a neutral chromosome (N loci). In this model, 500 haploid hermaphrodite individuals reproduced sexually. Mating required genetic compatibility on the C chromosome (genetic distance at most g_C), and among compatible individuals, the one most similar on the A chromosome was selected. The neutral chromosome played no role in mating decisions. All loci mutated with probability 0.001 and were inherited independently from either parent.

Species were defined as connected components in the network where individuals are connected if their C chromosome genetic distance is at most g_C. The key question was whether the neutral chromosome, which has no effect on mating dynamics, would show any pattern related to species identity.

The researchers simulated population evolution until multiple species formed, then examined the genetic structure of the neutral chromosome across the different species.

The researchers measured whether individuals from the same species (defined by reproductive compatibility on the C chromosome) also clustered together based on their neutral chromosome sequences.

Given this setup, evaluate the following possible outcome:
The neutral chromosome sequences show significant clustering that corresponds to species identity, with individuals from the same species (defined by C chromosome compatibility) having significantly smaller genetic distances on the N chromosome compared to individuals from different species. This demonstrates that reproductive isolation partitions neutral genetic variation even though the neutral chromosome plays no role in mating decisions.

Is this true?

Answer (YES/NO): YES